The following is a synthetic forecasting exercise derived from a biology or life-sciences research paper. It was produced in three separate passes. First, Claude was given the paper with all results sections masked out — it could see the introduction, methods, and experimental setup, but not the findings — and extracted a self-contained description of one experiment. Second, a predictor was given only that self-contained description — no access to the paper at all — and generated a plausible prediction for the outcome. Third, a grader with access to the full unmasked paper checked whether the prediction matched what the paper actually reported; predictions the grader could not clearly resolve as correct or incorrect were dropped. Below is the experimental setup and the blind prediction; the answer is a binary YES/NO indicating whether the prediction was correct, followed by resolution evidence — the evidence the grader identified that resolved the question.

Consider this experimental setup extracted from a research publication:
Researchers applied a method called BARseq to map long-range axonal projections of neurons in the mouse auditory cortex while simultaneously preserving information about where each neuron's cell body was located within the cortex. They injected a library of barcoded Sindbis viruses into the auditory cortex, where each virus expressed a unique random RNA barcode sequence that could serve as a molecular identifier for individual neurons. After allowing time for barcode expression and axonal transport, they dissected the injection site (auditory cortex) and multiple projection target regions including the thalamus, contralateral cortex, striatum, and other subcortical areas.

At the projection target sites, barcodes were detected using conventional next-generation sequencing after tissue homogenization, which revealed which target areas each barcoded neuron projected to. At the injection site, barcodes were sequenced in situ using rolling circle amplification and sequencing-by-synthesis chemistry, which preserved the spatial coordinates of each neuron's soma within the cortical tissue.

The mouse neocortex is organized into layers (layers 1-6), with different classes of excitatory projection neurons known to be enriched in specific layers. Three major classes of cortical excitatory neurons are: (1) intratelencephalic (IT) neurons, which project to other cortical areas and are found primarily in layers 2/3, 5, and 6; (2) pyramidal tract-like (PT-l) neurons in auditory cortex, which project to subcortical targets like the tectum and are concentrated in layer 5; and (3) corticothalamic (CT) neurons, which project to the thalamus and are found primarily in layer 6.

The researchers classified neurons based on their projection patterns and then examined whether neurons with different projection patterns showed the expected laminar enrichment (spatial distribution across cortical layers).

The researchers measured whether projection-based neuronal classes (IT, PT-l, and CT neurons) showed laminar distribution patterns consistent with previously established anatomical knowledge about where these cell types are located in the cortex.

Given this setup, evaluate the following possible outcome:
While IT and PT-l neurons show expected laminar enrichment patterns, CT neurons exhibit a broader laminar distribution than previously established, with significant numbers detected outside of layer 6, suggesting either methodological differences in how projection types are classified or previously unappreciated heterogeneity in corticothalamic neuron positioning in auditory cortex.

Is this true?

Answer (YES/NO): NO